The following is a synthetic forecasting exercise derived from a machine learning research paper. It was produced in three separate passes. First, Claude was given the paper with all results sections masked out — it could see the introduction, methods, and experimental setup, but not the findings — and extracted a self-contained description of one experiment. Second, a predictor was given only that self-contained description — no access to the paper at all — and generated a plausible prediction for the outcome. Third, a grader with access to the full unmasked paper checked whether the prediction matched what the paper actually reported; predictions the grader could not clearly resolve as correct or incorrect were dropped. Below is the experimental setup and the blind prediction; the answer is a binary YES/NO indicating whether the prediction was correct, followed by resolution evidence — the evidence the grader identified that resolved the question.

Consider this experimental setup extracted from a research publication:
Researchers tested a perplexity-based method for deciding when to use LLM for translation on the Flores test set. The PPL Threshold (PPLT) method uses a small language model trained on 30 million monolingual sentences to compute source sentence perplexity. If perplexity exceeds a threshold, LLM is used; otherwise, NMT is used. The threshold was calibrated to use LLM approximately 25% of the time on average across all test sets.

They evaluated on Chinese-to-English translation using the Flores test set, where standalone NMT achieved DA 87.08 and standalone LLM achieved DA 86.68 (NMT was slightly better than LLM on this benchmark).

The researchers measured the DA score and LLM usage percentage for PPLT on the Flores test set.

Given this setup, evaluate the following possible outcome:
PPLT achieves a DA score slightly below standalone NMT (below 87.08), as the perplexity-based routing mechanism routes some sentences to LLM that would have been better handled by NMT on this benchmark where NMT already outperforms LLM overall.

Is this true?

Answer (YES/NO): YES